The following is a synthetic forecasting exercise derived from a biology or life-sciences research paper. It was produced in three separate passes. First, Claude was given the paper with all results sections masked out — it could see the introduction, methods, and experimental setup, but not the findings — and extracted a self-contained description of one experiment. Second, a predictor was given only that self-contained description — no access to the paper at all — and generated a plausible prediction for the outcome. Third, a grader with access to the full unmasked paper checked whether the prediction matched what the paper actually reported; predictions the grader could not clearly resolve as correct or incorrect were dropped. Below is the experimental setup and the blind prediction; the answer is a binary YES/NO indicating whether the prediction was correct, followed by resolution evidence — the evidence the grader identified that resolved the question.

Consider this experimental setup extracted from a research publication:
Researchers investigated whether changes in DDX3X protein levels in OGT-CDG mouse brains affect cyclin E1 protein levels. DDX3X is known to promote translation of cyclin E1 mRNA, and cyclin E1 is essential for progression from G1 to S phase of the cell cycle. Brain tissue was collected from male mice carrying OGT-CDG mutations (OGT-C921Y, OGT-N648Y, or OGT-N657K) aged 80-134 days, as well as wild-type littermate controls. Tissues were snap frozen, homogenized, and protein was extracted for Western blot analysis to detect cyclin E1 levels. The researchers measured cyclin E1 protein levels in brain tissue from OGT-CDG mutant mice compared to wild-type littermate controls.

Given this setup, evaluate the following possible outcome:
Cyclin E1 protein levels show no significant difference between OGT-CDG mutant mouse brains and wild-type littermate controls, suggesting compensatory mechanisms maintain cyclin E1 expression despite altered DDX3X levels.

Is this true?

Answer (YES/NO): NO